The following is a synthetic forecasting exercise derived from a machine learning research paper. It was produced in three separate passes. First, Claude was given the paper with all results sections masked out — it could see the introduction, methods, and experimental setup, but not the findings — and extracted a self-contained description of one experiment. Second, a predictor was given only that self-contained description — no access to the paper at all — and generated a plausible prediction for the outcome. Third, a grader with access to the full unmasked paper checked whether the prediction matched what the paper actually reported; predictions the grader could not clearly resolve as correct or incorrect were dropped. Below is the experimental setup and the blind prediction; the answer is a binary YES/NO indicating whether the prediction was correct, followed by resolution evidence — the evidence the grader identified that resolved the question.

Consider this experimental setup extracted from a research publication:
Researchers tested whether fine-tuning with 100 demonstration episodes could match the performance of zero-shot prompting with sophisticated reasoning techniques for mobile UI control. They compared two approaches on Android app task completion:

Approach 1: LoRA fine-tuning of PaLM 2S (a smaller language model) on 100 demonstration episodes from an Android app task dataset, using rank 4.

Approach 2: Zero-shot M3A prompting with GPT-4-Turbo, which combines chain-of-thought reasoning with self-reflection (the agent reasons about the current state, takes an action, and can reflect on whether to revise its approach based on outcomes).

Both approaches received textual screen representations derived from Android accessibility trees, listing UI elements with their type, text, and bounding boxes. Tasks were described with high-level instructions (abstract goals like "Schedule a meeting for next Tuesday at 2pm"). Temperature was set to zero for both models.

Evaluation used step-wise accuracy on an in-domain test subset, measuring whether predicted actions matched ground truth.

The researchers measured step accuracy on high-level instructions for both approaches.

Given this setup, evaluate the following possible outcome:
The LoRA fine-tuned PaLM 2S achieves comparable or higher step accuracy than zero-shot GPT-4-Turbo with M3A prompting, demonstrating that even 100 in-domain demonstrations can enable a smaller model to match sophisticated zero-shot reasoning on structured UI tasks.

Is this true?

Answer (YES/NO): NO